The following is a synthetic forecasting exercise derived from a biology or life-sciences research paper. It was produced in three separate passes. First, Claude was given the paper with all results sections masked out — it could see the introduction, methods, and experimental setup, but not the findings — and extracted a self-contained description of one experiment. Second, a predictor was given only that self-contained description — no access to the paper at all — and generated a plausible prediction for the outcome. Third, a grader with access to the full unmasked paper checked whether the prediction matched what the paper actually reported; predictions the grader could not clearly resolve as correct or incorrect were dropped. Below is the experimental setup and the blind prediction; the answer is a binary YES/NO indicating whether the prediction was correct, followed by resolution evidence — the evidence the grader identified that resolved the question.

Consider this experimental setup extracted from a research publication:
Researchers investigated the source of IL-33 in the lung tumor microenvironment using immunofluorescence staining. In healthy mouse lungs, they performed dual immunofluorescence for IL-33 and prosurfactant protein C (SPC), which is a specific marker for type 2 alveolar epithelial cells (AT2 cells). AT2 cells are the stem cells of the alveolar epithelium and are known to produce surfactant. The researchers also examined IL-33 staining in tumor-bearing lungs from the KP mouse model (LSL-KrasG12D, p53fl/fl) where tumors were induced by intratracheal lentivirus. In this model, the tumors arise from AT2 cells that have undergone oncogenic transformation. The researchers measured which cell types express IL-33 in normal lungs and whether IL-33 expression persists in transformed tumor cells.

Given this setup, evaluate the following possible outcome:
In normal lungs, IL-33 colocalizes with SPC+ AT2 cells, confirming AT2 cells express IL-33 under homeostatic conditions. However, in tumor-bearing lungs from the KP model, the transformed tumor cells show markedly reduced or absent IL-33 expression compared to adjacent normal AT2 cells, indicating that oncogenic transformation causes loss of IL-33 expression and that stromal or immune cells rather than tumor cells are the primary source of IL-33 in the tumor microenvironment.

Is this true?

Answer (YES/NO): NO